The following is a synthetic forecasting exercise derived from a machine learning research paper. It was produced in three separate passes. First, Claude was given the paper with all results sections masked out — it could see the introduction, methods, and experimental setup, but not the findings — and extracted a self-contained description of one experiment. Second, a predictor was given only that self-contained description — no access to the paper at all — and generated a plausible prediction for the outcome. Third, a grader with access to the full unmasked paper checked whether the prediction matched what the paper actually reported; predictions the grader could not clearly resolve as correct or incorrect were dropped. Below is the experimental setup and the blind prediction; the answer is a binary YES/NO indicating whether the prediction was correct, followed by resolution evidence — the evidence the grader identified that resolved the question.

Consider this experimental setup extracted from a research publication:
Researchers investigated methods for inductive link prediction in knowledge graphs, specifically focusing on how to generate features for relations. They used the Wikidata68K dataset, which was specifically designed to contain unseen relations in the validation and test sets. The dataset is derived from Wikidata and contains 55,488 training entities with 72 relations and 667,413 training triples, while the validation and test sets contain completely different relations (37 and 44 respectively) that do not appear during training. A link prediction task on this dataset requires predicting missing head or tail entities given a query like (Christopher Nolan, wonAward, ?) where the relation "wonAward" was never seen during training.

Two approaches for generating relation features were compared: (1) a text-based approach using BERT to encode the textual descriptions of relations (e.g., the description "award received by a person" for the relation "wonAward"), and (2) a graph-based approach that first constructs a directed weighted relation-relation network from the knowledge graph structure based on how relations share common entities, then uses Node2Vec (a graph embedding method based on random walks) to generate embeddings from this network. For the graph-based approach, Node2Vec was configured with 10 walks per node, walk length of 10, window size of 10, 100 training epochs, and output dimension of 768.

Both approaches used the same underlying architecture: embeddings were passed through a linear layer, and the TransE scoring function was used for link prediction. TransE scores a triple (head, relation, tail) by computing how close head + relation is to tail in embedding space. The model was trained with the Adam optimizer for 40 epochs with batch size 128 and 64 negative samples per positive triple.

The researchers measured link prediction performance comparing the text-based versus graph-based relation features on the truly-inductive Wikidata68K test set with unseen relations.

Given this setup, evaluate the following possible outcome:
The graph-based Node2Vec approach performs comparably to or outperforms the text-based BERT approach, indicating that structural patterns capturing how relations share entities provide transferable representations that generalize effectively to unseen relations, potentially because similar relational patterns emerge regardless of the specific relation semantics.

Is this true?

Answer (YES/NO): NO